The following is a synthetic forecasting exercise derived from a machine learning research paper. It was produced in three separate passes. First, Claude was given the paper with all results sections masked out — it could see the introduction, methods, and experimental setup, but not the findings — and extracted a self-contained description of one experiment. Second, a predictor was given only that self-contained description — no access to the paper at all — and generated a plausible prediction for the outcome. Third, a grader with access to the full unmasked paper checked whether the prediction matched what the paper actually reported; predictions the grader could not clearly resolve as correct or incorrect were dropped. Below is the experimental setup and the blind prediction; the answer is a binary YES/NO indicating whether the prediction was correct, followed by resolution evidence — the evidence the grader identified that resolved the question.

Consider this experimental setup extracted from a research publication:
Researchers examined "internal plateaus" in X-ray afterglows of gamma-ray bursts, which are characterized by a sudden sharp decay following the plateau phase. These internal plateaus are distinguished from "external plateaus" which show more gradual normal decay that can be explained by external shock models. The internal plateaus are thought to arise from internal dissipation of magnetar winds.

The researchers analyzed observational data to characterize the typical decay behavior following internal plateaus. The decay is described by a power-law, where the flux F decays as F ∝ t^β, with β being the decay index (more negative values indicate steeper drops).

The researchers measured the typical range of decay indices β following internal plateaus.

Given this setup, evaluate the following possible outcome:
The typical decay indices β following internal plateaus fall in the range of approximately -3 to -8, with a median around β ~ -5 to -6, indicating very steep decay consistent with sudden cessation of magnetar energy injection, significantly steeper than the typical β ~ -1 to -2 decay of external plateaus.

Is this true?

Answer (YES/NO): NO